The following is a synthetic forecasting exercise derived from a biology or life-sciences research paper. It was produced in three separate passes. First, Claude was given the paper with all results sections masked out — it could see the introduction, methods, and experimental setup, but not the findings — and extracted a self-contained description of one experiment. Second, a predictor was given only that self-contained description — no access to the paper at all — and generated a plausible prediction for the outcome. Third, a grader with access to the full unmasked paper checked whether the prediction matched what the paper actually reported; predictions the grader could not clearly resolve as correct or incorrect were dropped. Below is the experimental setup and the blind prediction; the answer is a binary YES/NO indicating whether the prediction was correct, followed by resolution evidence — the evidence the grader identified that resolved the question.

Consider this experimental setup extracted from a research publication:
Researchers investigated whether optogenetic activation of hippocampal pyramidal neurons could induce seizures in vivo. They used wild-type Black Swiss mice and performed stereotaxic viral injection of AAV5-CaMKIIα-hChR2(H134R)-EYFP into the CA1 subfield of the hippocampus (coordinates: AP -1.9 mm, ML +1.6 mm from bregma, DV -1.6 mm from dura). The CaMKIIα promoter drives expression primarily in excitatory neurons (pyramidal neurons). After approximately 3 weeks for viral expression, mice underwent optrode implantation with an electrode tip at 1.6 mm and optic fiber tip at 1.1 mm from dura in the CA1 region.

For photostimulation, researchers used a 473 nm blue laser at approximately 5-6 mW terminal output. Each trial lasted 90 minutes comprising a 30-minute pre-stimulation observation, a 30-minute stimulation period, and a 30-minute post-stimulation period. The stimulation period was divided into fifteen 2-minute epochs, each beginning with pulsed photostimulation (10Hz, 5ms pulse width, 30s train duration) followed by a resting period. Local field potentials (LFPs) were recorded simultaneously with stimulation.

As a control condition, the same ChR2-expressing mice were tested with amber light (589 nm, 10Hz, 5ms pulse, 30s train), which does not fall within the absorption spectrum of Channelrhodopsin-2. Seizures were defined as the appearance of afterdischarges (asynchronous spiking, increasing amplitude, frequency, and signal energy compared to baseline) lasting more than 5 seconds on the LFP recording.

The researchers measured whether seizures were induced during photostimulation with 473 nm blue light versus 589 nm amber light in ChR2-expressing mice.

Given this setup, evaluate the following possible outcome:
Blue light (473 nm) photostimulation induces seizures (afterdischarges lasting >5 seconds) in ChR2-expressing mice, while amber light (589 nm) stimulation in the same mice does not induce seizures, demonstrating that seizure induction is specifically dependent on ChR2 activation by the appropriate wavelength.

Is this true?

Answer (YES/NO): YES